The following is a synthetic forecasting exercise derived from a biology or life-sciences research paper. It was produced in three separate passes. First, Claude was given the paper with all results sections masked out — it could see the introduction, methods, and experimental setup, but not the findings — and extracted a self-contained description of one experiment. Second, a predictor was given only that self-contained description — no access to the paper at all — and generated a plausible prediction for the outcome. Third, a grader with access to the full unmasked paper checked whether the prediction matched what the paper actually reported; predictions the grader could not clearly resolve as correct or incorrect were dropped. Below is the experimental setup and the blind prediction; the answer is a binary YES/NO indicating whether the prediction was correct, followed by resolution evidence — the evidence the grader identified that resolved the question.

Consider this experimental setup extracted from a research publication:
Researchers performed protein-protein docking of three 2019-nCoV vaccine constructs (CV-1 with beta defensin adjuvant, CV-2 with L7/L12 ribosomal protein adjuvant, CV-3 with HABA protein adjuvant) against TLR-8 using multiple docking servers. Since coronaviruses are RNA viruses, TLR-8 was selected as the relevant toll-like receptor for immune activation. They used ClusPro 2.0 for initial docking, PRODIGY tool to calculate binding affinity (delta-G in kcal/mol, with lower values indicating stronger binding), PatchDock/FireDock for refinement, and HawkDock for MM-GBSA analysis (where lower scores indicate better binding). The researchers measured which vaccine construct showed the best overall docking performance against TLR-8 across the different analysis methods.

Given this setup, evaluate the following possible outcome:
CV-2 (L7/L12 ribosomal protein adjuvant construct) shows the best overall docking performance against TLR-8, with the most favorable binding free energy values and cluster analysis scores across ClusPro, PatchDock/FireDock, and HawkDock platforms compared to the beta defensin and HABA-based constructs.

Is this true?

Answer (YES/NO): NO